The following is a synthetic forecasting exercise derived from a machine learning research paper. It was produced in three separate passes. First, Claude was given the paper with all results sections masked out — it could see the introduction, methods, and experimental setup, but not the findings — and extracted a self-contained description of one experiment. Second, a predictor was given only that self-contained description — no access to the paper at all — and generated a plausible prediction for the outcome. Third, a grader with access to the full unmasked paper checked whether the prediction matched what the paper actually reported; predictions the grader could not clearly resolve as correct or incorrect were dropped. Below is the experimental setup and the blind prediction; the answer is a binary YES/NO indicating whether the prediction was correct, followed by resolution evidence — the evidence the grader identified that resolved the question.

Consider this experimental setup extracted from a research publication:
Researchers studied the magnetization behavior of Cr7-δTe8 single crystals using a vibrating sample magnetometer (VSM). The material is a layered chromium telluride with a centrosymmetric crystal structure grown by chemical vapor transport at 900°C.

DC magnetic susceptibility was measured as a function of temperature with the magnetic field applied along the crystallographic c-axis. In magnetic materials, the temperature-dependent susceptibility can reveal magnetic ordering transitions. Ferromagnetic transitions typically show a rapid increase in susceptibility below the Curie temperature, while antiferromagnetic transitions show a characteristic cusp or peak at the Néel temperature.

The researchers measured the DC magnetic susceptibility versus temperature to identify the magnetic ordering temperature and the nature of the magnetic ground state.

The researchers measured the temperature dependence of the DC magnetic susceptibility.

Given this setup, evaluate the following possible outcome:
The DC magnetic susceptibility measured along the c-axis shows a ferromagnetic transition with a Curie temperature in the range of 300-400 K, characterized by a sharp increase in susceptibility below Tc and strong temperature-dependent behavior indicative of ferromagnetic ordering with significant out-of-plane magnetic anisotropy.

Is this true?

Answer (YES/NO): YES